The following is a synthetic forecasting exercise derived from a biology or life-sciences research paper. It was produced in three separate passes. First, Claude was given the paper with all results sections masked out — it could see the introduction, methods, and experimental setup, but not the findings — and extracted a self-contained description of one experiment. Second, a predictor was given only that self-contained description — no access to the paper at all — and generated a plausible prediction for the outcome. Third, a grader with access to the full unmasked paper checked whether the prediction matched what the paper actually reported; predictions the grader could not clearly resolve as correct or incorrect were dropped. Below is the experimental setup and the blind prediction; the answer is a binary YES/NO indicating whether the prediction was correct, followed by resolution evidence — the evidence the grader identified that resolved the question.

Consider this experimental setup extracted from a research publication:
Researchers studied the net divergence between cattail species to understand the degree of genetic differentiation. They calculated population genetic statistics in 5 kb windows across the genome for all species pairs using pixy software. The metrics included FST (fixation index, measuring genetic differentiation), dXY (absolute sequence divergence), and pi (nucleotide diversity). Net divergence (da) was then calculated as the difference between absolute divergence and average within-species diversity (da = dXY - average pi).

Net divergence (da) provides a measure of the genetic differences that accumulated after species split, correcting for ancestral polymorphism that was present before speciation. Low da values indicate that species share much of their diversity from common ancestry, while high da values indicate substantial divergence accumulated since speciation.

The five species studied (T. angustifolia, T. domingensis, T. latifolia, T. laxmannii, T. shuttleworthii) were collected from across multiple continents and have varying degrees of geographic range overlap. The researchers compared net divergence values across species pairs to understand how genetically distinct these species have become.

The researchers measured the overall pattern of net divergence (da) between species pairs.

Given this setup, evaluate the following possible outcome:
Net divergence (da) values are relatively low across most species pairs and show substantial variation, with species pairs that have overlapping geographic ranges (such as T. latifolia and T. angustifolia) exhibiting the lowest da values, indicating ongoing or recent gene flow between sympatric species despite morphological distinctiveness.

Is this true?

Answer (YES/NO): NO